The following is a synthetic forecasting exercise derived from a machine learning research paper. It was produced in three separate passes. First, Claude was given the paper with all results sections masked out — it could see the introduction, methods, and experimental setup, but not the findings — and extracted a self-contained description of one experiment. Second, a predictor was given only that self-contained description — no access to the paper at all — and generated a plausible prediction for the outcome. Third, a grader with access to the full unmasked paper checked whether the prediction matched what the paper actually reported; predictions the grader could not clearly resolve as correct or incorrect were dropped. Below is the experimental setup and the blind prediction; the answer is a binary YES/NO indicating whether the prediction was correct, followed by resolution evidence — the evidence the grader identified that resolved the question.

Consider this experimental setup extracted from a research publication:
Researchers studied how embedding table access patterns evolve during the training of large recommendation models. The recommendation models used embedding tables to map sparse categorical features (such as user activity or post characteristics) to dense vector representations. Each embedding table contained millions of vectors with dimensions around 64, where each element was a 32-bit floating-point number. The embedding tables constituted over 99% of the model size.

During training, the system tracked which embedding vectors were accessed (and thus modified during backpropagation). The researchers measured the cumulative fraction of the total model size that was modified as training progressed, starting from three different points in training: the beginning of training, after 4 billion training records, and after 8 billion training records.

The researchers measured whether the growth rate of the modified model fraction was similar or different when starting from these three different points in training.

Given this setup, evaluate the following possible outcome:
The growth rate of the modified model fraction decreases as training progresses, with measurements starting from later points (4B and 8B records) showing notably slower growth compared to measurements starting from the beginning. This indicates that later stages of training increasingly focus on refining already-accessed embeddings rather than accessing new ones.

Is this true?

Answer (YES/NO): NO